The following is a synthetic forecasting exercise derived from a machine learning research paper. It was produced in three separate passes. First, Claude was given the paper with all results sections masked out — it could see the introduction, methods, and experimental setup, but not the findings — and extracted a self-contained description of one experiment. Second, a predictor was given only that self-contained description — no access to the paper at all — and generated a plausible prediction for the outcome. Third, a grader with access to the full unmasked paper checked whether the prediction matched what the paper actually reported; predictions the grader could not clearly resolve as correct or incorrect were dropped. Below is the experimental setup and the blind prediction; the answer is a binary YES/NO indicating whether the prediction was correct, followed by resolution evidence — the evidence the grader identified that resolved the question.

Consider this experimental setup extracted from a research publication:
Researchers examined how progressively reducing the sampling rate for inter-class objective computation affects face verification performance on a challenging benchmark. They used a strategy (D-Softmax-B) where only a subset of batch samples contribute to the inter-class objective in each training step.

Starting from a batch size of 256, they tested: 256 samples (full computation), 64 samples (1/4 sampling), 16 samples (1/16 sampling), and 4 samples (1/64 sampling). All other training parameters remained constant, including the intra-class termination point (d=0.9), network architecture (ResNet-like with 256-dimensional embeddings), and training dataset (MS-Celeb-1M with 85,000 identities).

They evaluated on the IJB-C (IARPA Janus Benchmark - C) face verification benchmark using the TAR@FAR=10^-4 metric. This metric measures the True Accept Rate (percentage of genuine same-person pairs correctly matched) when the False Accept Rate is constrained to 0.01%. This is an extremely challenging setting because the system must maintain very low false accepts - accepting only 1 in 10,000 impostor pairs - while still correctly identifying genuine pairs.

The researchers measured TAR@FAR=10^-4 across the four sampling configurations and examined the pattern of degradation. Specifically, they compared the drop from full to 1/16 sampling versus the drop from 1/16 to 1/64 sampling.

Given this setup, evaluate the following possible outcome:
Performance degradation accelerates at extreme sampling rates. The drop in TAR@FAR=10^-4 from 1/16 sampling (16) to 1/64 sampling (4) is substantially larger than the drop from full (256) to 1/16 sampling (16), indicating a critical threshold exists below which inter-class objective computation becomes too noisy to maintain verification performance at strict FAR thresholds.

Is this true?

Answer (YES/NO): YES